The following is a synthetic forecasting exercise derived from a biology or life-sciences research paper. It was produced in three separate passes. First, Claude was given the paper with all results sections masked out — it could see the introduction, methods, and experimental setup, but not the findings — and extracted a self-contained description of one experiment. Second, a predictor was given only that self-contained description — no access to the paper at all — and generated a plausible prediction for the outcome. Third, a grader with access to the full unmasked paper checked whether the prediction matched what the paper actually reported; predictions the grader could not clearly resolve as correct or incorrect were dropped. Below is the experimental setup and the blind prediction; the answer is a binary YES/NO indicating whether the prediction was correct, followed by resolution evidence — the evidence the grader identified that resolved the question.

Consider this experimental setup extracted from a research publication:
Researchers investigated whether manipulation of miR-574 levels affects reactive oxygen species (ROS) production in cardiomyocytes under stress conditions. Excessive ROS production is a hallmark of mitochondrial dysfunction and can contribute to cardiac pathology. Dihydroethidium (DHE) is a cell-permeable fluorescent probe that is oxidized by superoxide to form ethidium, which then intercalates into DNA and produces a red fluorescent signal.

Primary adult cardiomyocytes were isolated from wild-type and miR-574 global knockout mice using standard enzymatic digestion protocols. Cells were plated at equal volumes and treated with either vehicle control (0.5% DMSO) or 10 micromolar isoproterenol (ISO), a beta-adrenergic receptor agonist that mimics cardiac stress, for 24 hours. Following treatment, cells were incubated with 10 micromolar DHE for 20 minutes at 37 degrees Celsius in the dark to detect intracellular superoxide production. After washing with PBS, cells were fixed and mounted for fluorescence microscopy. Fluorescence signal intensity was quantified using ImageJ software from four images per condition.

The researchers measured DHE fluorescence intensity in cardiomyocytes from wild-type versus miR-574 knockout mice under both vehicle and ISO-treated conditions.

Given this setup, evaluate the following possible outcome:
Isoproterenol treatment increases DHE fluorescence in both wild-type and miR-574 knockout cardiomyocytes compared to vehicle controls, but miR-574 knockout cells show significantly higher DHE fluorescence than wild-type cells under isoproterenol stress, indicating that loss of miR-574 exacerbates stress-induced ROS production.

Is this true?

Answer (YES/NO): YES